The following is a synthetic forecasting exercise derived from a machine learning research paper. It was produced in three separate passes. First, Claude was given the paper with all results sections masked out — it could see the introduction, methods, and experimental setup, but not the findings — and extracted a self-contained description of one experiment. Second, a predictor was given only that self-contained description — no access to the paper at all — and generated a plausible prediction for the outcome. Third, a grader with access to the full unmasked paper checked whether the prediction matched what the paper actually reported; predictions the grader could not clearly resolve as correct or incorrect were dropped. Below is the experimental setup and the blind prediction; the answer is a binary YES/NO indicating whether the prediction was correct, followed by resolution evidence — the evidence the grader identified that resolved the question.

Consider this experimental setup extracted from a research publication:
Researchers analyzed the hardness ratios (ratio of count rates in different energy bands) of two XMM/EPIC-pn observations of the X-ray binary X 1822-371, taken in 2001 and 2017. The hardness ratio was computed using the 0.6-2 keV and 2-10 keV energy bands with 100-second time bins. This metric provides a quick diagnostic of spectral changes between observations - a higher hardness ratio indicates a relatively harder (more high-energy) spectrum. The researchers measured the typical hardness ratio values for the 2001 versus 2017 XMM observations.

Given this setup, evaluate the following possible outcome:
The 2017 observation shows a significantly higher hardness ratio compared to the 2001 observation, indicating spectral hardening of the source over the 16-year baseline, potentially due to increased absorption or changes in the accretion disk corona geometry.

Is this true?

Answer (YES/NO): NO